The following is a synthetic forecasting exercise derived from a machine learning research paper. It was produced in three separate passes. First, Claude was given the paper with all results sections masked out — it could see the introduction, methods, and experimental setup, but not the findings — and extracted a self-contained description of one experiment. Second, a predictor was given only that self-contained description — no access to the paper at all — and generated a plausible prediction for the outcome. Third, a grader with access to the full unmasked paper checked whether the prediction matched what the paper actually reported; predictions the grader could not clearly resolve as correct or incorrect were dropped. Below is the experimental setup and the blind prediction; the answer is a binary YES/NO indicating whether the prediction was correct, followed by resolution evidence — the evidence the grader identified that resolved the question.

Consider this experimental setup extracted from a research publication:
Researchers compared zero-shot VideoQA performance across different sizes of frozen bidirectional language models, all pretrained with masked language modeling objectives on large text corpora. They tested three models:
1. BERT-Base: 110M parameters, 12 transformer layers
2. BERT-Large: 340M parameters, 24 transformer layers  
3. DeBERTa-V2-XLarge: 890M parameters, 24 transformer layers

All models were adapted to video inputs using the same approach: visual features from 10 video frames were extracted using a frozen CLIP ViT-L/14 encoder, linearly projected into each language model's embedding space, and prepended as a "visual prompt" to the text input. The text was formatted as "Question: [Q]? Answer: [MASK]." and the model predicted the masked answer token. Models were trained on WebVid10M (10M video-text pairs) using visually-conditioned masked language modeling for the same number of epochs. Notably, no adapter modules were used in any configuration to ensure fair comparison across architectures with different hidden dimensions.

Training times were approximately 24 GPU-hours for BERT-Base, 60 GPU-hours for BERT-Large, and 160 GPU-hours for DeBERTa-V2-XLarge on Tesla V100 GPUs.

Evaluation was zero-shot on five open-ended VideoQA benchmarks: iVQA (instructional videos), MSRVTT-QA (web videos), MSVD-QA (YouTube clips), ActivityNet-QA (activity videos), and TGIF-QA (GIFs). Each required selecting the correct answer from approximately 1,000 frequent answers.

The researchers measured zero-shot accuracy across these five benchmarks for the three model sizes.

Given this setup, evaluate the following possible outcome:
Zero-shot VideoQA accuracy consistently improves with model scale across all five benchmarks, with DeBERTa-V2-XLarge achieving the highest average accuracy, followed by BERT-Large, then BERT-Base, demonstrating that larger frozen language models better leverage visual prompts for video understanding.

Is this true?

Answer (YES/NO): NO